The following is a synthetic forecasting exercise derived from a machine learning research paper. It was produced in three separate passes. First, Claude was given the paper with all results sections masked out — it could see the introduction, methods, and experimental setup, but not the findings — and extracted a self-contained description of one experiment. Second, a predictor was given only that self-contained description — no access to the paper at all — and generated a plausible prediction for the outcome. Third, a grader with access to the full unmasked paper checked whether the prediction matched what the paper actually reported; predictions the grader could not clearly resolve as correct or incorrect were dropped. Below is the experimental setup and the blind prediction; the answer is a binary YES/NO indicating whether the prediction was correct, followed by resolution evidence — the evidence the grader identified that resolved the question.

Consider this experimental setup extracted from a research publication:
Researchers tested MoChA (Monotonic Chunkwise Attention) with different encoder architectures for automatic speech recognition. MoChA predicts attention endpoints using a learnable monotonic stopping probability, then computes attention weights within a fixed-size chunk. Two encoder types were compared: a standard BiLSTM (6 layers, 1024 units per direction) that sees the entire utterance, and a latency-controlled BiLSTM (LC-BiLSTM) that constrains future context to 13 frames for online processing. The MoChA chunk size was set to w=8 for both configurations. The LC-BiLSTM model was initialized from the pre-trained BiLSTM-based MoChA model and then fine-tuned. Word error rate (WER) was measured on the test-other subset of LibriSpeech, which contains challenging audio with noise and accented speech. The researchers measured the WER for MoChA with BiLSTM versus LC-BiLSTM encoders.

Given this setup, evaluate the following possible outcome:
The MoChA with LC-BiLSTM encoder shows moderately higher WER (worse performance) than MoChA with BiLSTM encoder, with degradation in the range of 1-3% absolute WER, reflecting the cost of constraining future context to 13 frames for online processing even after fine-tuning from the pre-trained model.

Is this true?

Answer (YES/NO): YES